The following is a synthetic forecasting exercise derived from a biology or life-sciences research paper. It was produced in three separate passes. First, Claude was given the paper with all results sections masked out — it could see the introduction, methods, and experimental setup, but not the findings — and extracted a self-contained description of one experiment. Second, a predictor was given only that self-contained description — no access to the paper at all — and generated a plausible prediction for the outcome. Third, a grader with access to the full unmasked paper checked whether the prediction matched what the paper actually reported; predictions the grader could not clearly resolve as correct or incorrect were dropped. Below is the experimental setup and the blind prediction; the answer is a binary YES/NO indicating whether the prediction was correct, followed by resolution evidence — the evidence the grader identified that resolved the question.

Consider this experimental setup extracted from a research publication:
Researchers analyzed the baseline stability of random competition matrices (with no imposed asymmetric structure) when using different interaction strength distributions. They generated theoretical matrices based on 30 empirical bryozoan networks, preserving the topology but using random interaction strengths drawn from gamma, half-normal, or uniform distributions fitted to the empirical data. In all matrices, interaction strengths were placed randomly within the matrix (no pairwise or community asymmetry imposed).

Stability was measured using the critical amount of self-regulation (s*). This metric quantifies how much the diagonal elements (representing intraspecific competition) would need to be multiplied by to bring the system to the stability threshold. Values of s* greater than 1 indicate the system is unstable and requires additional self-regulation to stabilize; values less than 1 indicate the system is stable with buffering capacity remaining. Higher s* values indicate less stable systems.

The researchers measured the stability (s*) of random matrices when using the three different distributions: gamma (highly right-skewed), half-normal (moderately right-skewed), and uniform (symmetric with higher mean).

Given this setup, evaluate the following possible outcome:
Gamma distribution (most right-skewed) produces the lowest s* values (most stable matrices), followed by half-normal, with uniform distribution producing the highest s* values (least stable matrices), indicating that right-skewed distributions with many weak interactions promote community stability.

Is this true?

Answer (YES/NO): NO